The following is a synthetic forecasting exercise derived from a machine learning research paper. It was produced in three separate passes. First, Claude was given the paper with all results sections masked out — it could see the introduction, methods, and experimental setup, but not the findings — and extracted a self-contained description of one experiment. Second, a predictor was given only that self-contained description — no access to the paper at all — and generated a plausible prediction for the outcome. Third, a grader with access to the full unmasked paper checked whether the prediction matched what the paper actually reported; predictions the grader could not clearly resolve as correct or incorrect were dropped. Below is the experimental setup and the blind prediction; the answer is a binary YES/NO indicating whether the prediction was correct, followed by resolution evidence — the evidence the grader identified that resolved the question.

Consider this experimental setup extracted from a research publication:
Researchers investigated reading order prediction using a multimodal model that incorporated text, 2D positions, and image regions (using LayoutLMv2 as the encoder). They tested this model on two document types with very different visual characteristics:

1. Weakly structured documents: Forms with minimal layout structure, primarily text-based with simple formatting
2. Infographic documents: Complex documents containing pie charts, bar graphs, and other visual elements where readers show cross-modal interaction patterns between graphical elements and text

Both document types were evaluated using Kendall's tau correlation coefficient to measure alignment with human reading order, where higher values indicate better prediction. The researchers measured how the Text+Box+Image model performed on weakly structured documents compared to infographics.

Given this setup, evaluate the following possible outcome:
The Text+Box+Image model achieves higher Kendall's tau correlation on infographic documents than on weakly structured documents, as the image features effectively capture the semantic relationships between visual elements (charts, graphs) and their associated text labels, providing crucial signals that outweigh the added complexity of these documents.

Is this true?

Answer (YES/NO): YES